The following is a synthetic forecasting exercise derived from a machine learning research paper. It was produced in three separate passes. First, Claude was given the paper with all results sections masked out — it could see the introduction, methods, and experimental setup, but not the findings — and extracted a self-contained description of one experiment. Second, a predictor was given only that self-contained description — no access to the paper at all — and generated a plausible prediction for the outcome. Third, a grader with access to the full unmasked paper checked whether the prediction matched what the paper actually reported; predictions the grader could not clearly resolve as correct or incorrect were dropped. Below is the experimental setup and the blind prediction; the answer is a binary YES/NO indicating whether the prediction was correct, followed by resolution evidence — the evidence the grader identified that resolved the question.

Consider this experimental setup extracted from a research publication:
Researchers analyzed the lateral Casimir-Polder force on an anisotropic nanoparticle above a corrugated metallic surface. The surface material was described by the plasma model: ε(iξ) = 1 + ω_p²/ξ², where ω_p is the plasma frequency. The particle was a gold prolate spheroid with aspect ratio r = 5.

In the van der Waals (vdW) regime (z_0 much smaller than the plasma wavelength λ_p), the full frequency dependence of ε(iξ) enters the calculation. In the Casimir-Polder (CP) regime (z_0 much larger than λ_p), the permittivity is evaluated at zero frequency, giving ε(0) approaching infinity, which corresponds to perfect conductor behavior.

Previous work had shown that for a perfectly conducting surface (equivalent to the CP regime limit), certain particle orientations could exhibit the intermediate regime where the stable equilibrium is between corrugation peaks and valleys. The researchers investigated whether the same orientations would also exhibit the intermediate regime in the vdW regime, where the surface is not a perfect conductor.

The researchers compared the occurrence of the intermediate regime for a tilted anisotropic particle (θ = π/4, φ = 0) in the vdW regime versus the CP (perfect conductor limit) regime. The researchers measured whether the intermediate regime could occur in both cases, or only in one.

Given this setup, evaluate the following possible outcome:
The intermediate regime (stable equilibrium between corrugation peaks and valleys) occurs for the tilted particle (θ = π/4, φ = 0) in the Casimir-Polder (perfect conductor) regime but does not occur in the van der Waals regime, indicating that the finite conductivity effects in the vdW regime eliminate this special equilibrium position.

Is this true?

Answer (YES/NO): NO